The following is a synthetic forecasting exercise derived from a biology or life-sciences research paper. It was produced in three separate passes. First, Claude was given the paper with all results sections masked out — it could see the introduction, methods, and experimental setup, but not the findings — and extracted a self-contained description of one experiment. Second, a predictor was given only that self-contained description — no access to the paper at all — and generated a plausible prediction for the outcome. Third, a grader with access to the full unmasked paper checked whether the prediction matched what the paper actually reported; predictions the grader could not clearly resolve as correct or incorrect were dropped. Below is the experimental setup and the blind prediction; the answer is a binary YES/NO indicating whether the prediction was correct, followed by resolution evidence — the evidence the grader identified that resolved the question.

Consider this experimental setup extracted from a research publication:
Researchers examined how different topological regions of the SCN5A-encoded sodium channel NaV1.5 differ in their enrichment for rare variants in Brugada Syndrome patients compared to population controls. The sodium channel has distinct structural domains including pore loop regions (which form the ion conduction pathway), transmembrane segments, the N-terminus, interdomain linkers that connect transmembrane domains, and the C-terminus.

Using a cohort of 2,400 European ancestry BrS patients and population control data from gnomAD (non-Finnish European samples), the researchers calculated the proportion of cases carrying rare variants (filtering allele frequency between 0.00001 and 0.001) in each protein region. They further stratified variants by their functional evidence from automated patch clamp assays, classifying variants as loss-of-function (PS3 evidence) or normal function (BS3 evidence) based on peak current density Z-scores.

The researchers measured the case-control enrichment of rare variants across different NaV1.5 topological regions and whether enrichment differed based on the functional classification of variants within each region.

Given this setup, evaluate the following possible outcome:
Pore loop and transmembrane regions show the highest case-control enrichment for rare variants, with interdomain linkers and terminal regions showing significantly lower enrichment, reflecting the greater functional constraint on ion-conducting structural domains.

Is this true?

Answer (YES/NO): YES